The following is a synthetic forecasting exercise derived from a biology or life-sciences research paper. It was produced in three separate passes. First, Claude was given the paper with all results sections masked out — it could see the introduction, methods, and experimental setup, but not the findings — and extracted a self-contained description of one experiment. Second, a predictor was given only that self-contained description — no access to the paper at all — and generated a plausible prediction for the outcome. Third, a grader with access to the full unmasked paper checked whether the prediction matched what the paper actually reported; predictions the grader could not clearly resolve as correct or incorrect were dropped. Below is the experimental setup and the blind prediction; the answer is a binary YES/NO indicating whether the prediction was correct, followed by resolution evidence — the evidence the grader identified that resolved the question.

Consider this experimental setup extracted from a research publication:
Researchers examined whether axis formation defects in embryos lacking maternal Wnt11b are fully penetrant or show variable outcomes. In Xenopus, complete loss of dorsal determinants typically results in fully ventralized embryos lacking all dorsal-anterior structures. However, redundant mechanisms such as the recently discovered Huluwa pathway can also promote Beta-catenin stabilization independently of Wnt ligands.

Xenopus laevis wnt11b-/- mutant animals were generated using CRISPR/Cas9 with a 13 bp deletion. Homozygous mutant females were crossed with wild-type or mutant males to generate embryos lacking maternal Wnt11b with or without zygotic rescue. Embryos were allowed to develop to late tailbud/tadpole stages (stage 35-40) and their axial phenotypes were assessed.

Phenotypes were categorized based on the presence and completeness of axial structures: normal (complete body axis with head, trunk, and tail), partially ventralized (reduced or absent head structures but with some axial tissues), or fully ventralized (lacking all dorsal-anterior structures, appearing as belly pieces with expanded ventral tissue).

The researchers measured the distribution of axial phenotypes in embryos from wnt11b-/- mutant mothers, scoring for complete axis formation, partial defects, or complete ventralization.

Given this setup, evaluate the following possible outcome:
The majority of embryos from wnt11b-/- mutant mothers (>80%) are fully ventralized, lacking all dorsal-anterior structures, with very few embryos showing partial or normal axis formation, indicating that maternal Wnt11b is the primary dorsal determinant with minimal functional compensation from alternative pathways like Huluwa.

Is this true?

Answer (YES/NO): NO